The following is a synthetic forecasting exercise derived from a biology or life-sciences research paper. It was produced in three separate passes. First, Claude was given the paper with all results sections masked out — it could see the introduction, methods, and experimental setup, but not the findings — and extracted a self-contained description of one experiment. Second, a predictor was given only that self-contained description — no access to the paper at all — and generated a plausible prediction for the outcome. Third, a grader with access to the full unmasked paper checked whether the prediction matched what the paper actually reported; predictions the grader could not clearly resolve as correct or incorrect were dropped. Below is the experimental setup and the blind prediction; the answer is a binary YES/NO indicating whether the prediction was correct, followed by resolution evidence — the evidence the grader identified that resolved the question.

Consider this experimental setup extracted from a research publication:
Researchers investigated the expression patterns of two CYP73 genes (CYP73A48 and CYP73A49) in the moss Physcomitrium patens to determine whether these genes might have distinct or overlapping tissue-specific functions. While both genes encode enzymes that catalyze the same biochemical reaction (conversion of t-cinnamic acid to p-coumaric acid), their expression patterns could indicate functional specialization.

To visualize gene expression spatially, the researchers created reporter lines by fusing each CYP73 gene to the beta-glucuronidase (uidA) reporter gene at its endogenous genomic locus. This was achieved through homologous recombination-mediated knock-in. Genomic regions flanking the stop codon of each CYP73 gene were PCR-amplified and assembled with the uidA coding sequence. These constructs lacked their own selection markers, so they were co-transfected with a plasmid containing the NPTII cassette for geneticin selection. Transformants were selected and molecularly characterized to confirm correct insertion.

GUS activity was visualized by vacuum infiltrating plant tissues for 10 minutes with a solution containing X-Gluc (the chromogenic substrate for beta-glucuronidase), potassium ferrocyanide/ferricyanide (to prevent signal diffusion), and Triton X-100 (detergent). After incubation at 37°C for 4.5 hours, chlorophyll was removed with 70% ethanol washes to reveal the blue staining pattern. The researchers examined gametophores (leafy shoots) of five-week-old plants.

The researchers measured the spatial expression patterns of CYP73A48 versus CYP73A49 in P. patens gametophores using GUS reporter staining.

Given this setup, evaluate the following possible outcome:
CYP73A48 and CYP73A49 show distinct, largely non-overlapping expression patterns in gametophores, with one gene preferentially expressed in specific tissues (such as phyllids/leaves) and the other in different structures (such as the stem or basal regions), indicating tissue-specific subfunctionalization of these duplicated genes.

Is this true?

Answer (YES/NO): NO